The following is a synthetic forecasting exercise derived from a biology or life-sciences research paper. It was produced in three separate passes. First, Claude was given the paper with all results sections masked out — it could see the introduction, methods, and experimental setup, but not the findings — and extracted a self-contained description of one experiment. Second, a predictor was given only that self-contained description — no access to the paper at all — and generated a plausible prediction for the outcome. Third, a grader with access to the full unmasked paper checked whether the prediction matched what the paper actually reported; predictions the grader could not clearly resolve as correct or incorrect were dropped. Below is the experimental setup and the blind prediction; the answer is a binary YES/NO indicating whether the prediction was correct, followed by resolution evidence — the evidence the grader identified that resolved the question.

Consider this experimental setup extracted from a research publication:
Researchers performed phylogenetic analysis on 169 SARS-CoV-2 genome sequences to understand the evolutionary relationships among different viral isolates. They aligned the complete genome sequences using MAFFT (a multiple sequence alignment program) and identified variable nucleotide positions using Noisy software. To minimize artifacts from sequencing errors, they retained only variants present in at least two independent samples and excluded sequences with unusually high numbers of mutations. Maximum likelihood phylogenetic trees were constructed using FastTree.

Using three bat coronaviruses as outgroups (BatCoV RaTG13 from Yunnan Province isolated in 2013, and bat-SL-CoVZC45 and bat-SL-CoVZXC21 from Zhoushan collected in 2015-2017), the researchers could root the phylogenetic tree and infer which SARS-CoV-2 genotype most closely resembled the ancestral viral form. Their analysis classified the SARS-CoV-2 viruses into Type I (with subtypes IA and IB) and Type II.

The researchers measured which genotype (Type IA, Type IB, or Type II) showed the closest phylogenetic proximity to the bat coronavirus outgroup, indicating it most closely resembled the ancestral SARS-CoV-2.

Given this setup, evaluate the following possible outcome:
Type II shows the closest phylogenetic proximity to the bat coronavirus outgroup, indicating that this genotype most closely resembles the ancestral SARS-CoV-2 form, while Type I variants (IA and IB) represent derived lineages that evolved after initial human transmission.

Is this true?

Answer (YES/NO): NO